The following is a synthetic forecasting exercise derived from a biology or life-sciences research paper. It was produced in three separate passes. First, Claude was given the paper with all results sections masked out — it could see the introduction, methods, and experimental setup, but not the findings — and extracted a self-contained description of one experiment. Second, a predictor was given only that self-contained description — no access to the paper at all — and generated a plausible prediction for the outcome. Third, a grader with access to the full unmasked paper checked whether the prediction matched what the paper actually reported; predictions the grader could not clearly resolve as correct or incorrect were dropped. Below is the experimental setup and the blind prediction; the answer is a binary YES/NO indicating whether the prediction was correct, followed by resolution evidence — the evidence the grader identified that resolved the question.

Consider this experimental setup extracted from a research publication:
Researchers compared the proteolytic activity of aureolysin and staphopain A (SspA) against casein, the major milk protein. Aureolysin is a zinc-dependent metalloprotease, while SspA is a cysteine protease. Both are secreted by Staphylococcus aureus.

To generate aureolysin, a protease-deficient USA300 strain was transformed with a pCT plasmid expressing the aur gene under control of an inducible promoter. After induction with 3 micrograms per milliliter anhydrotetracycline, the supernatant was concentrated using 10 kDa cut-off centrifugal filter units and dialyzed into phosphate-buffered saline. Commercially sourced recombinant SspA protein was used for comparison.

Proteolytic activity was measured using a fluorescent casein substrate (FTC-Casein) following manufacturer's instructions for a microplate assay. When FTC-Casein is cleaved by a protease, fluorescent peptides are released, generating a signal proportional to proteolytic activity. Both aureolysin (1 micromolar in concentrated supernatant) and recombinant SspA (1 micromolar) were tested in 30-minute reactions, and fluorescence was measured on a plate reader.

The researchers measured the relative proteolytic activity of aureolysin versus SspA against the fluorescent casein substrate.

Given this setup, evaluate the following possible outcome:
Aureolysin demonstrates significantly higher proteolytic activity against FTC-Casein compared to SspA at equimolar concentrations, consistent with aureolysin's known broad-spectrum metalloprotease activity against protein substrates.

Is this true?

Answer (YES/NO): NO